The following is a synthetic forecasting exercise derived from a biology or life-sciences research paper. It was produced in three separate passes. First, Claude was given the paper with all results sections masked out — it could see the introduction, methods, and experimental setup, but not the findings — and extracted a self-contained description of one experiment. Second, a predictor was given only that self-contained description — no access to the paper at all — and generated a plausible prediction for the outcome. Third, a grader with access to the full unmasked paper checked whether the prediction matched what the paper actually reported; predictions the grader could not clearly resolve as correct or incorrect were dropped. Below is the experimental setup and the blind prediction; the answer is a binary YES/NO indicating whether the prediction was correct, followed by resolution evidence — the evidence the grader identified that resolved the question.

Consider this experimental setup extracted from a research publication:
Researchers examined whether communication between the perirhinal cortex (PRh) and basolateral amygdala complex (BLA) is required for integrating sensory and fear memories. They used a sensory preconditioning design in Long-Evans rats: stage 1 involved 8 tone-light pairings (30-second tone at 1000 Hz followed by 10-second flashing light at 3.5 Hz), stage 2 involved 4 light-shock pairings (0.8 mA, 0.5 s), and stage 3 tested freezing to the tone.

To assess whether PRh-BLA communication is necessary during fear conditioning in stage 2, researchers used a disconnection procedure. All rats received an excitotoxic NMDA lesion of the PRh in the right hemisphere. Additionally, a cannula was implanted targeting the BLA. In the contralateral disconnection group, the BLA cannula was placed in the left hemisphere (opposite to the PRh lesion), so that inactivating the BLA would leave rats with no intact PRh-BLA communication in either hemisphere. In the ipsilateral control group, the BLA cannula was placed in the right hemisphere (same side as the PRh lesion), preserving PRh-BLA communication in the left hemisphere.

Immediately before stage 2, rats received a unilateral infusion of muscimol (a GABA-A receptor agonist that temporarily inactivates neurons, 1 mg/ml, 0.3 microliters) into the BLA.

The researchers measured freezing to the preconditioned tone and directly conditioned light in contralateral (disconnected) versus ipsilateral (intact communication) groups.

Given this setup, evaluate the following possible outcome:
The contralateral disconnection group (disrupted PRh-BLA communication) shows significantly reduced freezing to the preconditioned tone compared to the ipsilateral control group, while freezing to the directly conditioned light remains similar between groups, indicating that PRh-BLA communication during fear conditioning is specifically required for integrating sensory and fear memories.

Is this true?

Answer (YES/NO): YES